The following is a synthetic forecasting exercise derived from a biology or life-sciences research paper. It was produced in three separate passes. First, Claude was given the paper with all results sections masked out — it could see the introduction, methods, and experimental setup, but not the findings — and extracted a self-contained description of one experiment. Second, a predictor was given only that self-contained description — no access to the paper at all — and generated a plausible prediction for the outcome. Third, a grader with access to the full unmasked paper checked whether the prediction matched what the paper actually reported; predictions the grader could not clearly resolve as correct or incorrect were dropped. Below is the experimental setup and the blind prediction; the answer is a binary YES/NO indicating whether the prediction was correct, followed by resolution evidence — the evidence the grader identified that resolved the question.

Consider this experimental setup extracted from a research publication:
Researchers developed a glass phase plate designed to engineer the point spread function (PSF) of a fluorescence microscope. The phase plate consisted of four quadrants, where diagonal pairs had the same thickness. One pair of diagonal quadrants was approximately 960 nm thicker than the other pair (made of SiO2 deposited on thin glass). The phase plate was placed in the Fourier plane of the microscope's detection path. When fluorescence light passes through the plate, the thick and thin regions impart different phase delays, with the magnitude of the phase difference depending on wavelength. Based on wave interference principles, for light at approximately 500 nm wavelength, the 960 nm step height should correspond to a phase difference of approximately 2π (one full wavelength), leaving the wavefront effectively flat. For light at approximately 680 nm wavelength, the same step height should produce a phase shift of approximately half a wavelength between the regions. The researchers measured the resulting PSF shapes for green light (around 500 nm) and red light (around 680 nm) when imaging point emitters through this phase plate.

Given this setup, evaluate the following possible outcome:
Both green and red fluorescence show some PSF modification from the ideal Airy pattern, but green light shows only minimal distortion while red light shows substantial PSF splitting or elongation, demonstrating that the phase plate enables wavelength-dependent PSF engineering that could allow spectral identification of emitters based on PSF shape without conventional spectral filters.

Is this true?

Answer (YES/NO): NO